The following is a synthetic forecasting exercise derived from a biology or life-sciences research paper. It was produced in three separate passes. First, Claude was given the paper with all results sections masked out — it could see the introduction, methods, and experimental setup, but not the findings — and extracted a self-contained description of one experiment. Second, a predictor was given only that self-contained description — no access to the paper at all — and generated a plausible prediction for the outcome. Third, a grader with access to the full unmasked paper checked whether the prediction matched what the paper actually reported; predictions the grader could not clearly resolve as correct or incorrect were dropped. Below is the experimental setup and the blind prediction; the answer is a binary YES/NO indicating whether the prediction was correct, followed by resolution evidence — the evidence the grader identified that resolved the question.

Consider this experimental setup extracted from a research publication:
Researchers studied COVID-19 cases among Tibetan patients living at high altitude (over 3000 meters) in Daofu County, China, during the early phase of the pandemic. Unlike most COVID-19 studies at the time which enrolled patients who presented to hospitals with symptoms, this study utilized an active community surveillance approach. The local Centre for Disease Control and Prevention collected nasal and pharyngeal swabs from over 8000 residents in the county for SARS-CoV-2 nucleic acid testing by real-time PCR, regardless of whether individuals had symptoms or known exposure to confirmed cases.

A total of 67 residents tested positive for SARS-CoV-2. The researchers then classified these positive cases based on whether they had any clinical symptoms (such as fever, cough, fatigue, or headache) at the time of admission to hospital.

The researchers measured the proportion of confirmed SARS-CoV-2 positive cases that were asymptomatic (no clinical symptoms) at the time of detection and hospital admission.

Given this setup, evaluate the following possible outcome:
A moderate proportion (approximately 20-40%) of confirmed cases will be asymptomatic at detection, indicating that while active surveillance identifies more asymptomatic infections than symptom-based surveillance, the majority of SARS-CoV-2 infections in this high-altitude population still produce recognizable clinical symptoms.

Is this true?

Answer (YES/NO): NO